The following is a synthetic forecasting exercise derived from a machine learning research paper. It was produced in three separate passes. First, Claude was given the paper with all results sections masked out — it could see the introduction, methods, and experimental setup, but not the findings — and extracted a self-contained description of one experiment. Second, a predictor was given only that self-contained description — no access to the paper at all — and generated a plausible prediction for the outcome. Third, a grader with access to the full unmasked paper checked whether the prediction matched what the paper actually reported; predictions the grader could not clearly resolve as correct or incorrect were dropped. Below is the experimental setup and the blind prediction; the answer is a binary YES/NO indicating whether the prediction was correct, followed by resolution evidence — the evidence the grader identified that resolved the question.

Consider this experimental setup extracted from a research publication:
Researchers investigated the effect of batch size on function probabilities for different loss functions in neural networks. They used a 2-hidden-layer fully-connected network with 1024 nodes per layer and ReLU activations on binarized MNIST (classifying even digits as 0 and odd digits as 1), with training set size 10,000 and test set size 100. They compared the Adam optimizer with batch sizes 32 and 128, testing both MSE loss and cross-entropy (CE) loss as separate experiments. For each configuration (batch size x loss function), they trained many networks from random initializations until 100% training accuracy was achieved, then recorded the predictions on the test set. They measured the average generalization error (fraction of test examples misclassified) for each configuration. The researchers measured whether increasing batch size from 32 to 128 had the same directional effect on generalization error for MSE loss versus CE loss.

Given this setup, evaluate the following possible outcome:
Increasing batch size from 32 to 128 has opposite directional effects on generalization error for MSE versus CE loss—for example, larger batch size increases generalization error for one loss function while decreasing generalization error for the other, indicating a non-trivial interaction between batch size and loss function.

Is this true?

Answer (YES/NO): YES